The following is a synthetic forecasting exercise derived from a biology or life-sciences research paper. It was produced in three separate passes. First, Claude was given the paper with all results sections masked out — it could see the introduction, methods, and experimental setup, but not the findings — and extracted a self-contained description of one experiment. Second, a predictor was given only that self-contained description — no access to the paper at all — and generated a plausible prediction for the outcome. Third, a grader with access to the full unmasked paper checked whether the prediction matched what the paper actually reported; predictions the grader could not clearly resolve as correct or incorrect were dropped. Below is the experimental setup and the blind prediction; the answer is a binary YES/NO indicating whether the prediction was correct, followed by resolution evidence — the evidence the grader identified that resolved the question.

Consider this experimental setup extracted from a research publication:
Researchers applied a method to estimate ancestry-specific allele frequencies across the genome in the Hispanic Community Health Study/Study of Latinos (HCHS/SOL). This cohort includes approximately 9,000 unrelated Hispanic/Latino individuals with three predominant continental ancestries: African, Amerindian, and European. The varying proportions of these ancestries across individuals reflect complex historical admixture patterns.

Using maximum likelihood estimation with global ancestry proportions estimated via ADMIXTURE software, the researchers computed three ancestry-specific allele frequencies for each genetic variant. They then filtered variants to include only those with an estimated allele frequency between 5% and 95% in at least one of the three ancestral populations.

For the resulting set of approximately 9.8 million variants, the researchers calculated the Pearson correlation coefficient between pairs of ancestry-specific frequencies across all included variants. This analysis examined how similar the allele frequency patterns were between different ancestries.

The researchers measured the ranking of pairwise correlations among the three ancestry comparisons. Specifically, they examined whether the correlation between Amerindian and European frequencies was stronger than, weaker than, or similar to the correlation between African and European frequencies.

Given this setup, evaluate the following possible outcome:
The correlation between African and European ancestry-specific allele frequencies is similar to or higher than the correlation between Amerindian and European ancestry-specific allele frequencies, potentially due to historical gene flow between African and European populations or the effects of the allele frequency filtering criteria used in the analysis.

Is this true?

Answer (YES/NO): NO